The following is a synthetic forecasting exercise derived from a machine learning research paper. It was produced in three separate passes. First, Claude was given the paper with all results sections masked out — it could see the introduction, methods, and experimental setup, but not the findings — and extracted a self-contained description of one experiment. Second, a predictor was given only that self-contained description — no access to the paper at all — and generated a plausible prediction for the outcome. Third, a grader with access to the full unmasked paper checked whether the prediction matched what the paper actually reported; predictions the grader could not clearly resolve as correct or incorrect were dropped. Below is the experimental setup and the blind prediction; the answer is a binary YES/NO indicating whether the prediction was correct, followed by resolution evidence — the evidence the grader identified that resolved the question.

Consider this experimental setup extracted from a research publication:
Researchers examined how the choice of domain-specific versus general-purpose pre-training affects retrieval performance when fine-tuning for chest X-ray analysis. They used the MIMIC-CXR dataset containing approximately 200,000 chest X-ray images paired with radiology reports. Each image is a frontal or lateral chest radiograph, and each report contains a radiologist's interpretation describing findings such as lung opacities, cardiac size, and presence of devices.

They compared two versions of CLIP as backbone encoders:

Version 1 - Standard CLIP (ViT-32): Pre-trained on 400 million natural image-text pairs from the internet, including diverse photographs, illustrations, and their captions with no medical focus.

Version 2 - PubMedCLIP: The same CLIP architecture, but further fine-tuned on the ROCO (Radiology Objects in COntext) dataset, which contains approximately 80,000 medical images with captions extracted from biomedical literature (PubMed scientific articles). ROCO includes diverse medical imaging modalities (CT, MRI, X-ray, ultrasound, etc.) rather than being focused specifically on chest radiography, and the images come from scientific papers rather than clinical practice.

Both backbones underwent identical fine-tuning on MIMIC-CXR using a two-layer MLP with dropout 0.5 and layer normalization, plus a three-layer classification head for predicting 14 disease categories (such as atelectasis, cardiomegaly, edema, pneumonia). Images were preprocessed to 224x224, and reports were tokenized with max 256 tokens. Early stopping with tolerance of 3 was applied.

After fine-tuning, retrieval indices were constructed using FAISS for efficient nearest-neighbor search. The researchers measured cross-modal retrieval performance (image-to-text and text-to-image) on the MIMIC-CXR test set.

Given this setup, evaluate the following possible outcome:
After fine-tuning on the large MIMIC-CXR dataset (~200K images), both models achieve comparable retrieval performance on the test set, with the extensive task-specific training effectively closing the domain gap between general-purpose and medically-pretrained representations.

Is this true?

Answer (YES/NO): NO